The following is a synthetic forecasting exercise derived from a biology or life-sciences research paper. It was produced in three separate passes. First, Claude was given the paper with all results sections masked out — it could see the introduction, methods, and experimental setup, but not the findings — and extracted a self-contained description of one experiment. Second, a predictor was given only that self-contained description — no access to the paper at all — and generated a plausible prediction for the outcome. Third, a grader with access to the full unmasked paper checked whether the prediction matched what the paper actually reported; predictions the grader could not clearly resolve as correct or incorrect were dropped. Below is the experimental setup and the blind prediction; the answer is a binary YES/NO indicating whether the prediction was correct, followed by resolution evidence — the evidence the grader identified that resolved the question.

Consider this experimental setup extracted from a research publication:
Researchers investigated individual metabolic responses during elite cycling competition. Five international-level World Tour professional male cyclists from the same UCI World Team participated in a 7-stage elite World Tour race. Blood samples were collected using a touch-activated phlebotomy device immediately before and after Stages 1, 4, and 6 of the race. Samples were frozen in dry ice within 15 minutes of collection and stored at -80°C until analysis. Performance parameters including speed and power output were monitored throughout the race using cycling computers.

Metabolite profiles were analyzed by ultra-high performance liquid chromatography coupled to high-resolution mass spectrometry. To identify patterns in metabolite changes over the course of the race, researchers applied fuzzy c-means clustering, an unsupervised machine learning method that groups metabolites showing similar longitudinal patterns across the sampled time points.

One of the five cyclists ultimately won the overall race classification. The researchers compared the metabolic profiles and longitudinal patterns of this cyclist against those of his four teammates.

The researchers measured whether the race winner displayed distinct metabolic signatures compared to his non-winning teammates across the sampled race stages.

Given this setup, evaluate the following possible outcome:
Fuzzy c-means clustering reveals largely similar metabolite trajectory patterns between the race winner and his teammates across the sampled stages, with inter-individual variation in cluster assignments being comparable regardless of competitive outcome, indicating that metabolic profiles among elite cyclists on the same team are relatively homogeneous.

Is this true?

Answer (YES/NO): NO